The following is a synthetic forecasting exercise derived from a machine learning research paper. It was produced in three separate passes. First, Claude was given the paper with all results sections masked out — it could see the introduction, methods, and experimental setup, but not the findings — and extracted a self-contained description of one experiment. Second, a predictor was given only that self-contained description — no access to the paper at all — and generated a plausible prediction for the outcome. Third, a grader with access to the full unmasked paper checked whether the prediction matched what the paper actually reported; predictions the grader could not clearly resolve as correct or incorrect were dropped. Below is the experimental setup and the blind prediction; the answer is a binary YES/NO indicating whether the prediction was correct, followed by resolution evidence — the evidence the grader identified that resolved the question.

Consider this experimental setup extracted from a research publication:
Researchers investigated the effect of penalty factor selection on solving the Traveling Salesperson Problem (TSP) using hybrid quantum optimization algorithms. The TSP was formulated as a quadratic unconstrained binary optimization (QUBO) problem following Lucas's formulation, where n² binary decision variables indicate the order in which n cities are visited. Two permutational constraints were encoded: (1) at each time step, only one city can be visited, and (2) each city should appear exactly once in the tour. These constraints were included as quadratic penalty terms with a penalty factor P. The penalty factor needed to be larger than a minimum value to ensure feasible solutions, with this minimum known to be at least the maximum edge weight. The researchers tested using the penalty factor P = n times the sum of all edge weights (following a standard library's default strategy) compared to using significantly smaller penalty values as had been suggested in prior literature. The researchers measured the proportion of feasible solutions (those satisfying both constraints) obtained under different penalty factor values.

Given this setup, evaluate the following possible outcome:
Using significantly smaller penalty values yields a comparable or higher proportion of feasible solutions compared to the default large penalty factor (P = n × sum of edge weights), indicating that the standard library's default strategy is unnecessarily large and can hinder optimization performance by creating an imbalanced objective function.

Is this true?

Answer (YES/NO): NO